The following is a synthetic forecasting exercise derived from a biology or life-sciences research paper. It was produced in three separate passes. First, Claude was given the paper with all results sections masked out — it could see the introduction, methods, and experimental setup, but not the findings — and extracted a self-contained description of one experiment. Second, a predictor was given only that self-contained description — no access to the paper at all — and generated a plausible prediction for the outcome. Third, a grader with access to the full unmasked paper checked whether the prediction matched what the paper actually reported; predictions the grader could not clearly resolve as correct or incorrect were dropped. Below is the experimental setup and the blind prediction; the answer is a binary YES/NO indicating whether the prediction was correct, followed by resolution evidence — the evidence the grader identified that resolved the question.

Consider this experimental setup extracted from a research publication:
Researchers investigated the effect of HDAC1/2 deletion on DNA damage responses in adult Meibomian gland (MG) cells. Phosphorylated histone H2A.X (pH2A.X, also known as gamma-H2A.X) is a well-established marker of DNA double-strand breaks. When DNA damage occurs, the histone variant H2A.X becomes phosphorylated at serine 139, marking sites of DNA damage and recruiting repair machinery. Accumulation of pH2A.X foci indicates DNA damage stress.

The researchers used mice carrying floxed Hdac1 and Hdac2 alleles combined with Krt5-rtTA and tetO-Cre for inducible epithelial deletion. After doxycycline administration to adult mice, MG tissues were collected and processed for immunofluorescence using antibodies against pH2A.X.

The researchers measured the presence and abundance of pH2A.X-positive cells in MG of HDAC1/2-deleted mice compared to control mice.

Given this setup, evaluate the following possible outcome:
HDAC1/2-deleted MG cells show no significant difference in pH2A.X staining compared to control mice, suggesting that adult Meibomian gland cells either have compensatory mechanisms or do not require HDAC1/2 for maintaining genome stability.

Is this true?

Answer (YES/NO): NO